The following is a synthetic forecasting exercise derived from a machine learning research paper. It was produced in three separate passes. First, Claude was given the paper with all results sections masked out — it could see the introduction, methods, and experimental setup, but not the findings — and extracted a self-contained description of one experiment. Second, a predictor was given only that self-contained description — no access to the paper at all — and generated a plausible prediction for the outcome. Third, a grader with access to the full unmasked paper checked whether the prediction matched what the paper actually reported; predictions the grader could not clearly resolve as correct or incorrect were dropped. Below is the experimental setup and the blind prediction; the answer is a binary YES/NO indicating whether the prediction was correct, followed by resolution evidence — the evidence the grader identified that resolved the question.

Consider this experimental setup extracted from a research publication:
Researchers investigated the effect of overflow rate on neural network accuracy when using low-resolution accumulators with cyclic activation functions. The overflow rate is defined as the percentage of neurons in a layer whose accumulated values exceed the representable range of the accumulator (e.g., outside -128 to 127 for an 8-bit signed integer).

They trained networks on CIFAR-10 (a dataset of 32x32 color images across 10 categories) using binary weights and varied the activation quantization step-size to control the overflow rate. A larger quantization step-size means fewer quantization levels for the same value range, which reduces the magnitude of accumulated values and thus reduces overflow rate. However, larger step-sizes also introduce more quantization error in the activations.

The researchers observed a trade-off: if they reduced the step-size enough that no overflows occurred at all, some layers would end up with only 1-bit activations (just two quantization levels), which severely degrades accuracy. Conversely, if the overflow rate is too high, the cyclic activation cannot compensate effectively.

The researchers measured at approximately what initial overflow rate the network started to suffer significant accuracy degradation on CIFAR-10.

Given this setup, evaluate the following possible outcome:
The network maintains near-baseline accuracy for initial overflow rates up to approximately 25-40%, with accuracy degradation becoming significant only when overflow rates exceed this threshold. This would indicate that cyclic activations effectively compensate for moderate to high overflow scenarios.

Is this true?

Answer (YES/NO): NO